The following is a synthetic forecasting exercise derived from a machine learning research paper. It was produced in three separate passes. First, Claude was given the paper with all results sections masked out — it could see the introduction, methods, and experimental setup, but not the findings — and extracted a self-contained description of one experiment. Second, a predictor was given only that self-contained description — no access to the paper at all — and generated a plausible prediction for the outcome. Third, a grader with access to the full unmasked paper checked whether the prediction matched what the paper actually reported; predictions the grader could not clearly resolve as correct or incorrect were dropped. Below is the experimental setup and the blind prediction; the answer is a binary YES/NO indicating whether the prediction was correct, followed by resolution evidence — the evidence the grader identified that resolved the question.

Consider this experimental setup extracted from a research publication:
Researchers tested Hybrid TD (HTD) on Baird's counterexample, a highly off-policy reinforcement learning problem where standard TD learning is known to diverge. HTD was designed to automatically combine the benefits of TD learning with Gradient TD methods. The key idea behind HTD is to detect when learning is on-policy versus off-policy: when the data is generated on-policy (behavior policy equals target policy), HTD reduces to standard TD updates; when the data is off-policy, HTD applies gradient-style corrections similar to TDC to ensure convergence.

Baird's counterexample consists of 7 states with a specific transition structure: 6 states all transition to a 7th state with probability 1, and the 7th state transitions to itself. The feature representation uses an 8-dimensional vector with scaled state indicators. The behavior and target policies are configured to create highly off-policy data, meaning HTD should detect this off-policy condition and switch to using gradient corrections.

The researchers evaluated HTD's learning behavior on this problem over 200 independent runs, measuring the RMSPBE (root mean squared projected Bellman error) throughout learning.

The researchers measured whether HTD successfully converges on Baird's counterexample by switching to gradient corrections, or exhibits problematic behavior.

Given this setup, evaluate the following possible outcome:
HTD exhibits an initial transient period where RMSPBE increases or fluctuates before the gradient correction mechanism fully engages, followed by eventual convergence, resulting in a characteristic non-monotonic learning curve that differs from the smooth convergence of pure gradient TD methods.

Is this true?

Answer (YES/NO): NO